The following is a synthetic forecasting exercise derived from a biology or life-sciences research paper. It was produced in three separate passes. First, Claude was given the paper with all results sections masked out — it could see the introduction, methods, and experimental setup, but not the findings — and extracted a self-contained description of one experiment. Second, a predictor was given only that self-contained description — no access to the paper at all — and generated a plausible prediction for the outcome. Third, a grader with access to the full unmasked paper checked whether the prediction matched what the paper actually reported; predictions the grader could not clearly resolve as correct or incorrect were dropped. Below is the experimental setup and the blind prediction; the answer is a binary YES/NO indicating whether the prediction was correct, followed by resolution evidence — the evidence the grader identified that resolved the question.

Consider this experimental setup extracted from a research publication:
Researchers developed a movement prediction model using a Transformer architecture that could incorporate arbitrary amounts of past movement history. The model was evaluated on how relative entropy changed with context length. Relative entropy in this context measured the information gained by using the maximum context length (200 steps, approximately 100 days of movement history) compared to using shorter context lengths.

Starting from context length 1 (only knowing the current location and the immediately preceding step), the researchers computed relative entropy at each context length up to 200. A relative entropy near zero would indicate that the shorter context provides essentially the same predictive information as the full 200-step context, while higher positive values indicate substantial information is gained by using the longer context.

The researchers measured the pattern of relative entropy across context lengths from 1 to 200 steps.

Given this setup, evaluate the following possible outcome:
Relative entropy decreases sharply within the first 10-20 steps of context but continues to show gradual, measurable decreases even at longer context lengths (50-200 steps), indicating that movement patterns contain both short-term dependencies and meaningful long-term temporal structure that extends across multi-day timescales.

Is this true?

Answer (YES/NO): NO